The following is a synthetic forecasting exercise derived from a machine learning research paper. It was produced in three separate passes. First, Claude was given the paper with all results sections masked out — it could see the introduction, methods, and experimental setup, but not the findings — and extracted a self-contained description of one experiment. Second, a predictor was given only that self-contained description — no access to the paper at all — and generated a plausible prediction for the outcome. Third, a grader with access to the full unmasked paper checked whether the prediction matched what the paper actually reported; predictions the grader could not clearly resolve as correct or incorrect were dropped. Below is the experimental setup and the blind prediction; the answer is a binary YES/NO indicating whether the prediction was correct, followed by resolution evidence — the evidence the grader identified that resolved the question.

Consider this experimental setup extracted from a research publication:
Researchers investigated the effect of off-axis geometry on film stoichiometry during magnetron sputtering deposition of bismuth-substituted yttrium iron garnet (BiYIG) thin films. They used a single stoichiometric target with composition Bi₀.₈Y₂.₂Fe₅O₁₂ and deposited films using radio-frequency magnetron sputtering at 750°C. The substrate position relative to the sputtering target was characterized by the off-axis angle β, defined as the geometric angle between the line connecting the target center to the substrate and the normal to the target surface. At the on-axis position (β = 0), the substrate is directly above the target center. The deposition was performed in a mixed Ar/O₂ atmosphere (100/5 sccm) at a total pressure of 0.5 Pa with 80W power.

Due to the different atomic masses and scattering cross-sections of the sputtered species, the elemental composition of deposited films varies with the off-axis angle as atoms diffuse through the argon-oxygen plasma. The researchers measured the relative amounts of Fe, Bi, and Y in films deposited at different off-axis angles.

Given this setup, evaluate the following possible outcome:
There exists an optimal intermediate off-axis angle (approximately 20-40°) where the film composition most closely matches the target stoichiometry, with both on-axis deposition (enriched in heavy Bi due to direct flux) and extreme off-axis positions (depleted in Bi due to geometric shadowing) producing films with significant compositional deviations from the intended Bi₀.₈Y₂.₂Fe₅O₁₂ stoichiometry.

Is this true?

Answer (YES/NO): NO